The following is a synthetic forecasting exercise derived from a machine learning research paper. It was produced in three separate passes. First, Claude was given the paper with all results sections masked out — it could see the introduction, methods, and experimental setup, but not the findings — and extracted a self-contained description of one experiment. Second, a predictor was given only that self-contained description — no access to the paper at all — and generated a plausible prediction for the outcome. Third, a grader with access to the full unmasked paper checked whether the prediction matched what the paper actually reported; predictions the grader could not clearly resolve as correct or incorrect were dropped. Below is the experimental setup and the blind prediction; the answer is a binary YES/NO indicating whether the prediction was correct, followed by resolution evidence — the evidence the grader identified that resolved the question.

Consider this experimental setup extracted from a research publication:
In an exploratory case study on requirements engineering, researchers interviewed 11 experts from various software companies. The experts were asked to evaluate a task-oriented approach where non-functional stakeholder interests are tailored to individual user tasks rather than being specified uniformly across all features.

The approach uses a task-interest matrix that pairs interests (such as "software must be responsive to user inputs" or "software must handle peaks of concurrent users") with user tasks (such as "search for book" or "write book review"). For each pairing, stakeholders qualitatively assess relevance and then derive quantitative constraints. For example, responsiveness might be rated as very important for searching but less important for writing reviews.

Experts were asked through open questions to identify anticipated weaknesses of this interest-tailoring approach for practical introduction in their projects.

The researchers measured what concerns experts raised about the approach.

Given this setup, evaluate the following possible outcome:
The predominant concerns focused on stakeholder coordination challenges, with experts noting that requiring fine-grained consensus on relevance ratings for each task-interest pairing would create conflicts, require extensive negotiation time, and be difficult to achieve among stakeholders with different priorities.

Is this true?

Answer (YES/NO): NO